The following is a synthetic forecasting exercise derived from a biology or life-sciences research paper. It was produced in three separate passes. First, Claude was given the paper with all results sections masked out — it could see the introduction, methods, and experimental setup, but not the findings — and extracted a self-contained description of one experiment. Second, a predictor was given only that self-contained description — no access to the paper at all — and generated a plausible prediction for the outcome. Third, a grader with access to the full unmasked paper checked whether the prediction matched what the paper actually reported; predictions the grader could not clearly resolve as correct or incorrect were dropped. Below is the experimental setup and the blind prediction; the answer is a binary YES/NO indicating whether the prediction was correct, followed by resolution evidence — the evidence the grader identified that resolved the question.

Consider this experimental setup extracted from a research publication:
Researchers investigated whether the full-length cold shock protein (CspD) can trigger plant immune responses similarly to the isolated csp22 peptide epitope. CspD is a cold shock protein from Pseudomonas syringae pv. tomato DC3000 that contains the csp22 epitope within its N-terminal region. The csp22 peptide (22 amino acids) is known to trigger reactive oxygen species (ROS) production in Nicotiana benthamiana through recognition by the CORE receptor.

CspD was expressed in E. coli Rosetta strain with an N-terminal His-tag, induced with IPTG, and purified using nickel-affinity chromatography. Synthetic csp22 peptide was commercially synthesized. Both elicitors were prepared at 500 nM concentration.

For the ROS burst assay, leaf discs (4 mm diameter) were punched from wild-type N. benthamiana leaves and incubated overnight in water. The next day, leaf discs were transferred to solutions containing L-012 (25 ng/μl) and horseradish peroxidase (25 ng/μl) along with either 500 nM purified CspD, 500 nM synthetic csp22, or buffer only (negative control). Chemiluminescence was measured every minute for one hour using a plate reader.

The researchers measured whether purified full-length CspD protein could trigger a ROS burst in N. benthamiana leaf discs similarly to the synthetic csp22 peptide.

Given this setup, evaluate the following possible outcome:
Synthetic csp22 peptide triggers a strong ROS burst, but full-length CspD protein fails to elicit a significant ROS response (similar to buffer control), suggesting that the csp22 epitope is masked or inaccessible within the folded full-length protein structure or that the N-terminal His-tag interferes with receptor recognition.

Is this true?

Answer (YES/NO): NO